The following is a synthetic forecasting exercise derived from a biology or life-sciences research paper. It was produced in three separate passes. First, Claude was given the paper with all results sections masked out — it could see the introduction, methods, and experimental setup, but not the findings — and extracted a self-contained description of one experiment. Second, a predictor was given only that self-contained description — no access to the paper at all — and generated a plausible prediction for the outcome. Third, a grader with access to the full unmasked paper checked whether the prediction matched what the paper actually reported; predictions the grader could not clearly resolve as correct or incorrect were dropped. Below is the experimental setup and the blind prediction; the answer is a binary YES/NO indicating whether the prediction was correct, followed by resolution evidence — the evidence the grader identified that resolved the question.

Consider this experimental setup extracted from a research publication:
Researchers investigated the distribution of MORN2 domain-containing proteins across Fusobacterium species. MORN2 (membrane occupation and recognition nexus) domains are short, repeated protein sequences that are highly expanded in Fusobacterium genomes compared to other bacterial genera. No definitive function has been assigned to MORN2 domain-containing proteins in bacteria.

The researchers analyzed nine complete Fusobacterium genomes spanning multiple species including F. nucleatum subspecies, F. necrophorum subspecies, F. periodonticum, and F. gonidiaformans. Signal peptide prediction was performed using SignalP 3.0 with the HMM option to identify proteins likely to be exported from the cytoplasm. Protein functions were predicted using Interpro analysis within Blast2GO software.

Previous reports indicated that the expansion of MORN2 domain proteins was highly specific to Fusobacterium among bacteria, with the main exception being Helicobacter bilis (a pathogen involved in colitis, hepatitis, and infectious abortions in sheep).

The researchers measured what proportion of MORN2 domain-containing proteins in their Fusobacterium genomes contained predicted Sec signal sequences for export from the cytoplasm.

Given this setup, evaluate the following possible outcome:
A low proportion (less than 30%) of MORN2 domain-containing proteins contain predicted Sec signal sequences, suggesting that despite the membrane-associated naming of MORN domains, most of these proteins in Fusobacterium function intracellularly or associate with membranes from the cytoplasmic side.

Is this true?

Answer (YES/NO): NO